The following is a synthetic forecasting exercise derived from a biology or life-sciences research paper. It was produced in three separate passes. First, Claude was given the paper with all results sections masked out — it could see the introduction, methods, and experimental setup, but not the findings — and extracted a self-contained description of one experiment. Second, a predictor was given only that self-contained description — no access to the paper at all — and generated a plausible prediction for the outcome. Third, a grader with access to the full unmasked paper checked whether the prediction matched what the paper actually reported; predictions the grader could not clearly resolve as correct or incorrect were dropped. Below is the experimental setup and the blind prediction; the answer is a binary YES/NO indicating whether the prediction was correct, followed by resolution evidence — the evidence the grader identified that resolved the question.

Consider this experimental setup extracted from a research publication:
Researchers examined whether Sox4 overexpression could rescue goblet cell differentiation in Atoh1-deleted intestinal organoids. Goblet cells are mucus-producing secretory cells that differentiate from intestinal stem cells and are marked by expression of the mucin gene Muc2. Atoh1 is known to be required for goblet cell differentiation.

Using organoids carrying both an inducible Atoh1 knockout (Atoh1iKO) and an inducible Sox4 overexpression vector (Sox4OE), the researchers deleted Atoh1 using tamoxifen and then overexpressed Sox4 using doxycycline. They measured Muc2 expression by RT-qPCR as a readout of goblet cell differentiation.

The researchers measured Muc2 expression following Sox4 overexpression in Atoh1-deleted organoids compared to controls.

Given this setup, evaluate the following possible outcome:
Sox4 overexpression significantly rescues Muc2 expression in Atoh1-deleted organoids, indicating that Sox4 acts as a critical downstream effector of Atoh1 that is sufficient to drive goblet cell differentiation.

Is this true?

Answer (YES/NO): NO